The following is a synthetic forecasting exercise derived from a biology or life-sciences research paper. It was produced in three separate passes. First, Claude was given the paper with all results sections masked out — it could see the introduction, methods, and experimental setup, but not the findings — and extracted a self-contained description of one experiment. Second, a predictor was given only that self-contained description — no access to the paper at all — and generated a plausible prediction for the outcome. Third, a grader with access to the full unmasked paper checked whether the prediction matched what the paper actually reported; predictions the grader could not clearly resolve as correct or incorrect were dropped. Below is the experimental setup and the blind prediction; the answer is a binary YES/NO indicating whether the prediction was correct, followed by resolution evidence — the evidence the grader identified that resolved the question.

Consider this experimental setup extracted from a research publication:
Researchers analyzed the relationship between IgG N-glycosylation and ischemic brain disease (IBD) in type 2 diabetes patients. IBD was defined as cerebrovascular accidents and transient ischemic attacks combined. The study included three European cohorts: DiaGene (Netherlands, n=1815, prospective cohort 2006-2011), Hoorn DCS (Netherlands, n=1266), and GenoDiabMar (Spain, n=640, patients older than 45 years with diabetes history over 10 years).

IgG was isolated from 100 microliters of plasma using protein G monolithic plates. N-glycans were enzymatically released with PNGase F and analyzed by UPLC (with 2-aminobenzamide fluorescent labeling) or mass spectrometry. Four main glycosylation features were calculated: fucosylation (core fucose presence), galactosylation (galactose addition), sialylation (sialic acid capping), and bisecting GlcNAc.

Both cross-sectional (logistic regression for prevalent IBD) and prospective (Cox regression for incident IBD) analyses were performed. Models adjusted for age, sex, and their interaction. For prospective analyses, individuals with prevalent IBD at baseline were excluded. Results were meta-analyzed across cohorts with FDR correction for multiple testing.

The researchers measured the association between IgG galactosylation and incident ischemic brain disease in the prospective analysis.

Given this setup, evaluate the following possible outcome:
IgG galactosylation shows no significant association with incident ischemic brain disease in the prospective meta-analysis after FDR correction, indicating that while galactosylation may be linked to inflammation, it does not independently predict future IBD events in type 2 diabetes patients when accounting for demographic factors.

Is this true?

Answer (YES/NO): YES